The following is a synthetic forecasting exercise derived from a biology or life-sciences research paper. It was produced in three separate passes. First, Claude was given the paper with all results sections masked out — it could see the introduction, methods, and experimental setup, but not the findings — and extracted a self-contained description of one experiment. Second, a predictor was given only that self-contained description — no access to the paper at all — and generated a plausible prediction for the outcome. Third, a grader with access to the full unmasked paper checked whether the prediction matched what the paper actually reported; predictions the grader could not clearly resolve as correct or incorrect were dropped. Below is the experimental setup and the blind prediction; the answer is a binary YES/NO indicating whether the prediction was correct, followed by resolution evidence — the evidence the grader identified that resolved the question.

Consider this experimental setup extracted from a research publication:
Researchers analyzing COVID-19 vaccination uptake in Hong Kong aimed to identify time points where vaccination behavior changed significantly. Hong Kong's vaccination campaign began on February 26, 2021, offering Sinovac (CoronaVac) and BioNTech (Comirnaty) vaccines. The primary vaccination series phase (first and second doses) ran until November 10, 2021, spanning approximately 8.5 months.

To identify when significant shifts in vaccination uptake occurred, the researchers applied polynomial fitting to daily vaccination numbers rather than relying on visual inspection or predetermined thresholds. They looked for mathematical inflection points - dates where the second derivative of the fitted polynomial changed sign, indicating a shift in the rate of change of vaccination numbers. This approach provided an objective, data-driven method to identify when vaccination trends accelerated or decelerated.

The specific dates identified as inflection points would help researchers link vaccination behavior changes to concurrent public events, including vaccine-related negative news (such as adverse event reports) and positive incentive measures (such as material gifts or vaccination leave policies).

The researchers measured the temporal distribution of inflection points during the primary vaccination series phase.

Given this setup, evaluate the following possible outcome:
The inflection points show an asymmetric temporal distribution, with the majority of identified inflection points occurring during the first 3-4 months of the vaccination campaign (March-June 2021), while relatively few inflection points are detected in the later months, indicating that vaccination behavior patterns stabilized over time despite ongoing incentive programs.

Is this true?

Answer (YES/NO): NO